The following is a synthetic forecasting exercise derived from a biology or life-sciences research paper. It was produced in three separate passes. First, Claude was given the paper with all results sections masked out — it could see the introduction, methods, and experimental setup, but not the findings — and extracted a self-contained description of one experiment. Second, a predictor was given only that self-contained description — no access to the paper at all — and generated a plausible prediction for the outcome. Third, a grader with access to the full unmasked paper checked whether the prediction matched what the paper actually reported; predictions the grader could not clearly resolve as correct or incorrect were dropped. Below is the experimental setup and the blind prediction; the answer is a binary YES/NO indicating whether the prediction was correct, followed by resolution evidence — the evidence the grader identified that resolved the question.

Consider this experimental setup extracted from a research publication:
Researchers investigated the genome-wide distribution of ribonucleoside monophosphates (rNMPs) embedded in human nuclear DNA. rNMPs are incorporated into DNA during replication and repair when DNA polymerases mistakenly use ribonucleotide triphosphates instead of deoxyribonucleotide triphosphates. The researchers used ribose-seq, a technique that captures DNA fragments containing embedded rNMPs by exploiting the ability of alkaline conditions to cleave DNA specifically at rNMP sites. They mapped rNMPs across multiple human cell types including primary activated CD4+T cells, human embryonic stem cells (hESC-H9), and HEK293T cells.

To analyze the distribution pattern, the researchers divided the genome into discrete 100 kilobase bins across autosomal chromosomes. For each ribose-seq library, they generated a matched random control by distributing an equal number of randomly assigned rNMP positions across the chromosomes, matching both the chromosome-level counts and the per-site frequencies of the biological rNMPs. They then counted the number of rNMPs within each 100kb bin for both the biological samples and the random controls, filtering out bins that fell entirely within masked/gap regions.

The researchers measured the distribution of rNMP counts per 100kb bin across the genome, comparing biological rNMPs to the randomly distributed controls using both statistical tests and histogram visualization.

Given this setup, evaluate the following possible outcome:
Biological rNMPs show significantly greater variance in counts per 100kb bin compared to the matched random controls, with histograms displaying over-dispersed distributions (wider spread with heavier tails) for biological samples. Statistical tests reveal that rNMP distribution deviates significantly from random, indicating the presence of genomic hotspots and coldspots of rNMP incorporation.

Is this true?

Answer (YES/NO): YES